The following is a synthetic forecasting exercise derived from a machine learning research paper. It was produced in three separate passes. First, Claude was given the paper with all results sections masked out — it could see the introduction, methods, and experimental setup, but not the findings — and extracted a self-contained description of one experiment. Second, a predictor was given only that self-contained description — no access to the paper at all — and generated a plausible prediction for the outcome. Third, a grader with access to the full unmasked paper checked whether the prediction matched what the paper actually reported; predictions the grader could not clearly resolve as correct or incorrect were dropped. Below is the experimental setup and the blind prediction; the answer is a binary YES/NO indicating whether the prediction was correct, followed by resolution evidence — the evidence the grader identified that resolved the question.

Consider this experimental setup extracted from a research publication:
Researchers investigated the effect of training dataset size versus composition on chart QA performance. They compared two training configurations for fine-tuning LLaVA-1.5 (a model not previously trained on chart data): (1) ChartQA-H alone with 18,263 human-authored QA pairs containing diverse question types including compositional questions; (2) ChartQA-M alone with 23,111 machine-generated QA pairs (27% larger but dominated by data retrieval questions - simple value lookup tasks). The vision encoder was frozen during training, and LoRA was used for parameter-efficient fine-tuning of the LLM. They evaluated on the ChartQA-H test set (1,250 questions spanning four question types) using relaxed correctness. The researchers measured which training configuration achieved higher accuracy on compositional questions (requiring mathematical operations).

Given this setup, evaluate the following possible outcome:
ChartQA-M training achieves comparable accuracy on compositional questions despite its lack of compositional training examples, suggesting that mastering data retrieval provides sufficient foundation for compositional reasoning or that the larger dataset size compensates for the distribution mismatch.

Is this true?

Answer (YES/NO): NO